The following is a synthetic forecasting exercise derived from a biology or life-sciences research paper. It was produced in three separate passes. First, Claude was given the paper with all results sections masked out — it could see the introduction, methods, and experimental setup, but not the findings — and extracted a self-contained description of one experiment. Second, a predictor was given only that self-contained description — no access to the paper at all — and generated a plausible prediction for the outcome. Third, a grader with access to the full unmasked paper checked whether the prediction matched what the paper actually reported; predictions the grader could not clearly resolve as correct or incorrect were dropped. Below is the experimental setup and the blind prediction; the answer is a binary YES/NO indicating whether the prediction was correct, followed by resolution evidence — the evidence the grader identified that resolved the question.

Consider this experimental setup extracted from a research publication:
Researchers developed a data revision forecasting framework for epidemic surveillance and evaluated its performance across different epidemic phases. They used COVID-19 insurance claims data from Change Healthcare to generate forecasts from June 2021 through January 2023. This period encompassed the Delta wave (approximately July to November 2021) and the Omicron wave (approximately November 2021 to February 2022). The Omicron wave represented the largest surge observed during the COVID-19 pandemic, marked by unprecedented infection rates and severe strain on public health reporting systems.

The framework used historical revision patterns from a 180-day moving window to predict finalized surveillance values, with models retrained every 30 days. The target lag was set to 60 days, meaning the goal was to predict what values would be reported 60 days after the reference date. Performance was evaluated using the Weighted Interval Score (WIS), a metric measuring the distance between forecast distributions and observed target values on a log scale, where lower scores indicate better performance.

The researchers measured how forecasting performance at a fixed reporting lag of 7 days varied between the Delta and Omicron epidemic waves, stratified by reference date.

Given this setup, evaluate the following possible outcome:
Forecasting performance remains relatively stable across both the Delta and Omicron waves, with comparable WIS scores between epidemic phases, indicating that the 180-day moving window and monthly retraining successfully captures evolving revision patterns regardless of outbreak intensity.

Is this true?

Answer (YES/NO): NO